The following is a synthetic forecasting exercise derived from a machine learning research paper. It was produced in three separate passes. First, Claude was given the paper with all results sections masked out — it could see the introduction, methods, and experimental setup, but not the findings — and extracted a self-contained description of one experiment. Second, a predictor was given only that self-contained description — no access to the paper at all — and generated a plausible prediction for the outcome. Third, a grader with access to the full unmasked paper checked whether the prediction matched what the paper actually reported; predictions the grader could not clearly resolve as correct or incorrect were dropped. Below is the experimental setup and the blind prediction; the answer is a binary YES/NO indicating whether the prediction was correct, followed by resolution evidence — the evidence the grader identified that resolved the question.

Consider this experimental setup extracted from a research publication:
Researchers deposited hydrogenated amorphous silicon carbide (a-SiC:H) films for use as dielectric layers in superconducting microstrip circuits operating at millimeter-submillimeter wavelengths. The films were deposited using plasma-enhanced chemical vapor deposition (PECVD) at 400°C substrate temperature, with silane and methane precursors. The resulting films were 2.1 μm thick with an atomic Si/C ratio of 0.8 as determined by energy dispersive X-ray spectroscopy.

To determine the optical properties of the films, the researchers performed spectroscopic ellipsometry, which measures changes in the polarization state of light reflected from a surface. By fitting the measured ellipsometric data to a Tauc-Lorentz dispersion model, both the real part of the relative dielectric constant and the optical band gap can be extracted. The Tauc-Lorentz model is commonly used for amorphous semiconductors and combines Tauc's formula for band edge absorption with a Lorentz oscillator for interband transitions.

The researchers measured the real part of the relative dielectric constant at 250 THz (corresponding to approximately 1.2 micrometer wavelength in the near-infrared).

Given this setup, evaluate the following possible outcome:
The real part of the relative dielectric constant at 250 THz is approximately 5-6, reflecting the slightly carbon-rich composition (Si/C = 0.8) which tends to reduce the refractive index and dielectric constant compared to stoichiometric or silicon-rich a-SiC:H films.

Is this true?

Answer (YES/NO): NO